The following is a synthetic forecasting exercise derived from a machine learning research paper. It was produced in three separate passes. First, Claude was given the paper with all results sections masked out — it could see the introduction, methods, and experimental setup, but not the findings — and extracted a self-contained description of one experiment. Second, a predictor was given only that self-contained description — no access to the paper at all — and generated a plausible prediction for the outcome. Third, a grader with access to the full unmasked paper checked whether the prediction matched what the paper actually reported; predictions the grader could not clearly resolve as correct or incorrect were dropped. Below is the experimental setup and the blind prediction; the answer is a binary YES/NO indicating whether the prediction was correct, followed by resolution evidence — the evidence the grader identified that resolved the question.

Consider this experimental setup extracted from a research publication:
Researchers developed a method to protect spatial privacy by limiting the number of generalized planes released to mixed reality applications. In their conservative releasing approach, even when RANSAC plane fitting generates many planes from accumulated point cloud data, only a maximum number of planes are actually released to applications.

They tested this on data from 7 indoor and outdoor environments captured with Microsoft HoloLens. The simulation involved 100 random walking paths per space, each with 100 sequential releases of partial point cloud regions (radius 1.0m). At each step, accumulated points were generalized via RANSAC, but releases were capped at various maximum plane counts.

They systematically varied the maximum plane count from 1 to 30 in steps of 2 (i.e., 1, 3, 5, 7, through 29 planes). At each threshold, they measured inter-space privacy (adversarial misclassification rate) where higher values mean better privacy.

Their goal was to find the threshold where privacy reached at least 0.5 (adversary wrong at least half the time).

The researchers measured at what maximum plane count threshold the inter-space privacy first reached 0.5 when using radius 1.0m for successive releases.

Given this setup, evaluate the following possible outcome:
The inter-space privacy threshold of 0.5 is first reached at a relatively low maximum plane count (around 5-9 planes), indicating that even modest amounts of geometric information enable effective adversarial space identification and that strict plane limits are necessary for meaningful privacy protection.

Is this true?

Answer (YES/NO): NO